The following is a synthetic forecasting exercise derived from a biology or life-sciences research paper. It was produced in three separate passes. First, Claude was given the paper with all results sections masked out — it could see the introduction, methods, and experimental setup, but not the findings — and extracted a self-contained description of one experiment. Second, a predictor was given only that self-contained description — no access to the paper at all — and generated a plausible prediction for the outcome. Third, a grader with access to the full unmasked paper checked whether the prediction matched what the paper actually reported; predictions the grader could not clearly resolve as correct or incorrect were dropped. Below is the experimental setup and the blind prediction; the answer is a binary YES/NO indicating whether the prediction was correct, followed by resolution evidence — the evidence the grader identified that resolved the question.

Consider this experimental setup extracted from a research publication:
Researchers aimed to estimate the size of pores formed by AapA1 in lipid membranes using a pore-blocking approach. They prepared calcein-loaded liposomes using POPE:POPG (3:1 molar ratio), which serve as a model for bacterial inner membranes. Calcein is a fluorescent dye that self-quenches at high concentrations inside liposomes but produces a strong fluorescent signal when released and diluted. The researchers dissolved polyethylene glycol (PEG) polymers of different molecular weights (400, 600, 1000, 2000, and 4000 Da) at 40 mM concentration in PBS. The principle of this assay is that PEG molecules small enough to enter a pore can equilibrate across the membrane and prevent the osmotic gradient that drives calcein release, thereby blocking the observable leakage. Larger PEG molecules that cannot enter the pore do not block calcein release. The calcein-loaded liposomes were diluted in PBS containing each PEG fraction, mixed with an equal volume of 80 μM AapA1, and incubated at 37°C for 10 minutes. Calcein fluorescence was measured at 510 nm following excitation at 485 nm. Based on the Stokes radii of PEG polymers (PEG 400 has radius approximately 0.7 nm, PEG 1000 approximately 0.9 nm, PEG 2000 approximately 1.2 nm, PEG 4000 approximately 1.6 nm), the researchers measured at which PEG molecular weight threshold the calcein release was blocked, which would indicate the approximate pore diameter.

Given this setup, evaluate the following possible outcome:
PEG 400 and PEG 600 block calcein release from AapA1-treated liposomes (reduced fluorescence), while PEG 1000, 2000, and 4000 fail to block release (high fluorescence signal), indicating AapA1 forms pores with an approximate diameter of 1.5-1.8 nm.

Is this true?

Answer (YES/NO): NO